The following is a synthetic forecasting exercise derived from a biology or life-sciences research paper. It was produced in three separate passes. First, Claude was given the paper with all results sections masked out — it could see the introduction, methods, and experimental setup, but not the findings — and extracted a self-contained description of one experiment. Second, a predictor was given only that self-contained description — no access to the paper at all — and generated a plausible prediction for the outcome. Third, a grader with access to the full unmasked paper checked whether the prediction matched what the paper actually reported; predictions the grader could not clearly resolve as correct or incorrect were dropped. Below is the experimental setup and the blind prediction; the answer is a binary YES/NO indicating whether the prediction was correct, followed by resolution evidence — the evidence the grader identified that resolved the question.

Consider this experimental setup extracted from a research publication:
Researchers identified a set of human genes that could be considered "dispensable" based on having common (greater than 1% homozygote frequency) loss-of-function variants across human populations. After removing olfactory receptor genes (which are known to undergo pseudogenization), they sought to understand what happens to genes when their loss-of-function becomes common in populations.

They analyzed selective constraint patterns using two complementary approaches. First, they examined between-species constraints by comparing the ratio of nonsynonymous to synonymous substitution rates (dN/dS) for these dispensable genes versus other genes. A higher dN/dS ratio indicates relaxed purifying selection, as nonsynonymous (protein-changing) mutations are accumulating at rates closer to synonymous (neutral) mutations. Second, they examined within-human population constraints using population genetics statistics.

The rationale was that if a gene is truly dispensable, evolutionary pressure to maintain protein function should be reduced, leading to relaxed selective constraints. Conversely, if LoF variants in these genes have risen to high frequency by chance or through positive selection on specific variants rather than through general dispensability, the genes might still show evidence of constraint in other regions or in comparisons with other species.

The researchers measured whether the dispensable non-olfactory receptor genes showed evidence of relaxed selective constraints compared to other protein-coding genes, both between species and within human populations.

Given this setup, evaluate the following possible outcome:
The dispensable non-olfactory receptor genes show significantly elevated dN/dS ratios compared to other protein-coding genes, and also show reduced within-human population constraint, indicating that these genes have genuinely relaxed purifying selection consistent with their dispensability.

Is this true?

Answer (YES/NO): YES